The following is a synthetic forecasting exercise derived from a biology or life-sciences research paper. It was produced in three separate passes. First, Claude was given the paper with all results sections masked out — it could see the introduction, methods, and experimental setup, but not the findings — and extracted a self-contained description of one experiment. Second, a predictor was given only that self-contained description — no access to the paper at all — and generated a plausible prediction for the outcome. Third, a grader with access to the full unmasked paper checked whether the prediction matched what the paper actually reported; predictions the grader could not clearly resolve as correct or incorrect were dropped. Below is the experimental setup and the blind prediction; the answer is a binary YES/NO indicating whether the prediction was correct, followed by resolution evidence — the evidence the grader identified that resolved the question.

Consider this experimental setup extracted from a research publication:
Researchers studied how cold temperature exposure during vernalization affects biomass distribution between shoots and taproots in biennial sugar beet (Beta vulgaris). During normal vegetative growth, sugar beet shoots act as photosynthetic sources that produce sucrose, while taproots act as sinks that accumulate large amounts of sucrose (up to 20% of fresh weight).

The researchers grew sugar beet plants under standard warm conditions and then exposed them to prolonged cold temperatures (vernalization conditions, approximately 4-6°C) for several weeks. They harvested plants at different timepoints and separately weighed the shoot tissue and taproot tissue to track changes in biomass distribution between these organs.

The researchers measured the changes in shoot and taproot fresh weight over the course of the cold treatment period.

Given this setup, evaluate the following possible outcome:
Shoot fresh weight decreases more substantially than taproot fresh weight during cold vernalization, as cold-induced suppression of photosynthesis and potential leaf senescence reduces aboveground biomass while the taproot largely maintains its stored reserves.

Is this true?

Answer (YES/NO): NO